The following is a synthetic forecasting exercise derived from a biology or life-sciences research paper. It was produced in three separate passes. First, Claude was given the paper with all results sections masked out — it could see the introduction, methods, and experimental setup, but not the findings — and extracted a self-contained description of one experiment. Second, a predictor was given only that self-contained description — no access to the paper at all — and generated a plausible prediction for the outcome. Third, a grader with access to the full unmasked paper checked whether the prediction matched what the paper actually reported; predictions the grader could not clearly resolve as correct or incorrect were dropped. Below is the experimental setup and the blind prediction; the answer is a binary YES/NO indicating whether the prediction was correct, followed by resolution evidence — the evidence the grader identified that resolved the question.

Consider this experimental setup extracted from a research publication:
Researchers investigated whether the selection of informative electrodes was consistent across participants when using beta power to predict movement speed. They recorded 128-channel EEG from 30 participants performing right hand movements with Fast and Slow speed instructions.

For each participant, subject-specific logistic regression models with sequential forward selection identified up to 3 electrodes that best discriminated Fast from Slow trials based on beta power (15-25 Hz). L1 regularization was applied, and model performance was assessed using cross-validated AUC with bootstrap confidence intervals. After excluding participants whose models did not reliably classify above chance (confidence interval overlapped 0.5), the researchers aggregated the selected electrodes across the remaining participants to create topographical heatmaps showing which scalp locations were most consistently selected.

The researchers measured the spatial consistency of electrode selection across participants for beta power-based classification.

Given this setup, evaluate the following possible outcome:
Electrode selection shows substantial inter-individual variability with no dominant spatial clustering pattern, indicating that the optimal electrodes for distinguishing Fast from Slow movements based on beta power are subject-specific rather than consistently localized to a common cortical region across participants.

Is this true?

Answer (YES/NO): NO